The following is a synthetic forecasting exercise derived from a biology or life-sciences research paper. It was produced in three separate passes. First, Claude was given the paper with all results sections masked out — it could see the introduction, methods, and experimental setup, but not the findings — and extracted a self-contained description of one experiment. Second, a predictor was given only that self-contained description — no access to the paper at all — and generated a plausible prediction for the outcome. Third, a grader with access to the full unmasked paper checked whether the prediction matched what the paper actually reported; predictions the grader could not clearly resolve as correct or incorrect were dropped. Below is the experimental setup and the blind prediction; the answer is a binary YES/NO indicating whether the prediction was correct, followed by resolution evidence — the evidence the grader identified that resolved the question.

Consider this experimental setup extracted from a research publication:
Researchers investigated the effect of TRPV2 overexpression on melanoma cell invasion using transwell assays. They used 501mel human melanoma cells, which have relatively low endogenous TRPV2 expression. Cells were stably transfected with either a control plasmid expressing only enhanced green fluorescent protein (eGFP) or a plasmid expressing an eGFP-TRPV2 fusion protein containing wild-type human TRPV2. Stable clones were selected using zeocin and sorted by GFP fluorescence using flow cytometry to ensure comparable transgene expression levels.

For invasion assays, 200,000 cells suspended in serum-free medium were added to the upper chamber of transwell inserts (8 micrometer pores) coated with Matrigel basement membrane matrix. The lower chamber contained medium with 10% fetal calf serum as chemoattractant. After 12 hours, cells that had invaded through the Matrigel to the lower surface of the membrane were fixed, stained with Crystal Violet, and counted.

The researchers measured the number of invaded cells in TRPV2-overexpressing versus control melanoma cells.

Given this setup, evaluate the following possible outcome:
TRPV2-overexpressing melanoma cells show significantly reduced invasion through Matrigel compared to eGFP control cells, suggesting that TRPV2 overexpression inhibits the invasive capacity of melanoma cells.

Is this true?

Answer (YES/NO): NO